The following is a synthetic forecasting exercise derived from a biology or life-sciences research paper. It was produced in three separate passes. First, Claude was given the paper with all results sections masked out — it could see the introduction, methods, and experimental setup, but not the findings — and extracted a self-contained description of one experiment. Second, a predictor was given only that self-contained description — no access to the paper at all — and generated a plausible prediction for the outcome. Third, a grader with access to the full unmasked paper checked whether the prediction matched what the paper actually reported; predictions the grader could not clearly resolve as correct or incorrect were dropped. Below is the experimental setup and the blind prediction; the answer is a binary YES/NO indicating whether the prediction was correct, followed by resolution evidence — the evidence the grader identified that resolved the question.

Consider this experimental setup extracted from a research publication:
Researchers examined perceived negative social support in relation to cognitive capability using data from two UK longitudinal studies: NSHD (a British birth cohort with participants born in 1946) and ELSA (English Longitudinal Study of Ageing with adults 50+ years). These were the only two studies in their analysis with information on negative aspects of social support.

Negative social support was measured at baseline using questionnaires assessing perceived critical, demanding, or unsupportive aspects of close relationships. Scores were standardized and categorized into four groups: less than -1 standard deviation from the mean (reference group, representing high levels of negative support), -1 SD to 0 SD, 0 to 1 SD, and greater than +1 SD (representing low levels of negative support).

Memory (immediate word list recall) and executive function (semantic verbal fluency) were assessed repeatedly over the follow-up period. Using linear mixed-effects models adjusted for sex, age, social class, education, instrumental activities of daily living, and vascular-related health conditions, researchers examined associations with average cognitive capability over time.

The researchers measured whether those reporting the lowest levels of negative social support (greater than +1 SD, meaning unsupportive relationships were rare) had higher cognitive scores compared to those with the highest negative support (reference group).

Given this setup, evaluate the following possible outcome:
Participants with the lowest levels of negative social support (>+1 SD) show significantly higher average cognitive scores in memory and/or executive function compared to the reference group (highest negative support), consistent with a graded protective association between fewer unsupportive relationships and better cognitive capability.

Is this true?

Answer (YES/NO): NO